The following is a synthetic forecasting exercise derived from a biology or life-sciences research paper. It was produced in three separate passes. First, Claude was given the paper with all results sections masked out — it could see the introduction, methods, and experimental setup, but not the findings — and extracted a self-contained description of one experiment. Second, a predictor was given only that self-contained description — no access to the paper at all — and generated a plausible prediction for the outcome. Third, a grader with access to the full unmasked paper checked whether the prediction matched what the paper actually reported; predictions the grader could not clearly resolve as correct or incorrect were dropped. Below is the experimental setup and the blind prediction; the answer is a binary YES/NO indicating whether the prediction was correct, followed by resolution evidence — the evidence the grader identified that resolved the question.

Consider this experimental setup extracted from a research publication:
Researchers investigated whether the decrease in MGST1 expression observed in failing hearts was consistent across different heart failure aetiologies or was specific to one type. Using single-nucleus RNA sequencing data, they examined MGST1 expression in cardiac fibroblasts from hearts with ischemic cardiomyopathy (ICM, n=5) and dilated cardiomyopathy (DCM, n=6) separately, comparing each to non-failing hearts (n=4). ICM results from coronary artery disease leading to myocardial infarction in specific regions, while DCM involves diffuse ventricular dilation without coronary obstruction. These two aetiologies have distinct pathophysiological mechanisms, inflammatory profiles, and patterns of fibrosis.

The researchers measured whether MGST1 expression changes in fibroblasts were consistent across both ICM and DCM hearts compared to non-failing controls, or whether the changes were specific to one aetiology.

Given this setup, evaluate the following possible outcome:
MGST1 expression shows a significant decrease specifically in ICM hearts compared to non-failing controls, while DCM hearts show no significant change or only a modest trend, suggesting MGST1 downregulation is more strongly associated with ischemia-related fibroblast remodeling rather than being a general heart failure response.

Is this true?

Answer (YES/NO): NO